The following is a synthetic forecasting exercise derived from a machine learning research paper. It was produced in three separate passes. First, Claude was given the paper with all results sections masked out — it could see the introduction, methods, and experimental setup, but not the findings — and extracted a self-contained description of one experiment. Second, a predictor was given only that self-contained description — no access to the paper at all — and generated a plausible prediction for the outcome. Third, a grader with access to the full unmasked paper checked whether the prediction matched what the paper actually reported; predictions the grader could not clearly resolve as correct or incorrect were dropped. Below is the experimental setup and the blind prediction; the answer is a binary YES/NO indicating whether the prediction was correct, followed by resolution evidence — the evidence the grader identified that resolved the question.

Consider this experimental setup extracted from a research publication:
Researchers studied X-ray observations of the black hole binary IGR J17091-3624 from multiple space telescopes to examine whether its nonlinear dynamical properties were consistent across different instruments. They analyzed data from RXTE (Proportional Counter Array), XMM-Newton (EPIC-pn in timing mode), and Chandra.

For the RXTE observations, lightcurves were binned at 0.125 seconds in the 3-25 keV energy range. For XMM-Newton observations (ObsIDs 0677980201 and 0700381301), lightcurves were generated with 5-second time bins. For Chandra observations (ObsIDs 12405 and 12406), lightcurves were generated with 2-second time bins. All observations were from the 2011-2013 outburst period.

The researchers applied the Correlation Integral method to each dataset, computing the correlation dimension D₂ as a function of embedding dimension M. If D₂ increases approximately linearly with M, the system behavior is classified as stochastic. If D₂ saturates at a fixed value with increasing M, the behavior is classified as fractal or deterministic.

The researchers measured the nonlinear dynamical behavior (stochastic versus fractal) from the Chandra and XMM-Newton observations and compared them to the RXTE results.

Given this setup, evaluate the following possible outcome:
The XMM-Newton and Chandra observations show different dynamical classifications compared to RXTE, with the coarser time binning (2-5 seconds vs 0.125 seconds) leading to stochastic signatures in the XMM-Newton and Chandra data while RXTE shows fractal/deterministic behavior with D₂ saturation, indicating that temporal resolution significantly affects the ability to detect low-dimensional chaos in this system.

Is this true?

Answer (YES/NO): NO